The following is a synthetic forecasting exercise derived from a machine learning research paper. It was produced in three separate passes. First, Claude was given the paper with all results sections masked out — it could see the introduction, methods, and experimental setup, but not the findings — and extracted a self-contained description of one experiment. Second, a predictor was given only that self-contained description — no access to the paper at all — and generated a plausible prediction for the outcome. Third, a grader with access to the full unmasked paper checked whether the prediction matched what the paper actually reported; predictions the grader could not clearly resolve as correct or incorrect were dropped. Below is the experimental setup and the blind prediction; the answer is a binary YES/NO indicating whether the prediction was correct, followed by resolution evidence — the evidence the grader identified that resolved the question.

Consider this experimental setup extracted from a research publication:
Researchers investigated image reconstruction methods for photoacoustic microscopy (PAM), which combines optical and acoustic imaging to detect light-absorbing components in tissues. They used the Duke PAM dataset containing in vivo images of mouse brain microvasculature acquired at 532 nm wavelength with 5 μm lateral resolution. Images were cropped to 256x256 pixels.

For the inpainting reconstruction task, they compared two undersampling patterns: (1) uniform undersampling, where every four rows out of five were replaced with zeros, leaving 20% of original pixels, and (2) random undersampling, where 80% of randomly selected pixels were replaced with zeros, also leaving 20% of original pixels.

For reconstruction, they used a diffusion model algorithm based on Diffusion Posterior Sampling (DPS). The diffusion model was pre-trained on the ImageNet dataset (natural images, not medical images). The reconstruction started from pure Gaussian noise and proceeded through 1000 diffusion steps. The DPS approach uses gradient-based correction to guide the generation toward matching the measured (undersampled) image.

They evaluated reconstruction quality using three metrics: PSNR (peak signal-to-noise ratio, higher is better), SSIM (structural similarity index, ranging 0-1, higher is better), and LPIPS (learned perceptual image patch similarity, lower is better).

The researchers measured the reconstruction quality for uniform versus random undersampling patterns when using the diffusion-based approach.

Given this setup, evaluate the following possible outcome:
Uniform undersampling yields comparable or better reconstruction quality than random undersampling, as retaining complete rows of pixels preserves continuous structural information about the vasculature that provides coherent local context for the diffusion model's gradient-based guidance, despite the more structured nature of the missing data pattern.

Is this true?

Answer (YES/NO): NO